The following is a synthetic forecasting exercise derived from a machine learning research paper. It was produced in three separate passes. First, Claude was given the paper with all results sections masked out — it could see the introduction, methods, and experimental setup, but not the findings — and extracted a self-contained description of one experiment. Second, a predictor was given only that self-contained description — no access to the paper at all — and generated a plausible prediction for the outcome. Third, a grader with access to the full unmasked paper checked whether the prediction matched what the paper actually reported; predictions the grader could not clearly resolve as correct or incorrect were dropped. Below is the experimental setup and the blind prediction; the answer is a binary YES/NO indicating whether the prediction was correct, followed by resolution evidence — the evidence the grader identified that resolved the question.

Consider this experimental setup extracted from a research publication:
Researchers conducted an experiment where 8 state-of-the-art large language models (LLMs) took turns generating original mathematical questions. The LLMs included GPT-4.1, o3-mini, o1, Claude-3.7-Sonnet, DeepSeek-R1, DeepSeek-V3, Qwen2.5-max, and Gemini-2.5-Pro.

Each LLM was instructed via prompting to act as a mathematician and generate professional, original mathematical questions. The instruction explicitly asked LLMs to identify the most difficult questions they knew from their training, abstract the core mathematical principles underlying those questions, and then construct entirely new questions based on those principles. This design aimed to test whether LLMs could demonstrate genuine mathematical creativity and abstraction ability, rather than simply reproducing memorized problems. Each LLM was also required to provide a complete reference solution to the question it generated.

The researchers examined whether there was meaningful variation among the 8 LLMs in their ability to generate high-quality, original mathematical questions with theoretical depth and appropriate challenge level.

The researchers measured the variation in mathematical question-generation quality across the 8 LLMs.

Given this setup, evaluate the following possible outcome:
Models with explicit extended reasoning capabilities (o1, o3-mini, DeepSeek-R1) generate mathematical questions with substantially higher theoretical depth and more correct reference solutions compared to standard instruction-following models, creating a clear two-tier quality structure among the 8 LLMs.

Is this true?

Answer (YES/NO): NO